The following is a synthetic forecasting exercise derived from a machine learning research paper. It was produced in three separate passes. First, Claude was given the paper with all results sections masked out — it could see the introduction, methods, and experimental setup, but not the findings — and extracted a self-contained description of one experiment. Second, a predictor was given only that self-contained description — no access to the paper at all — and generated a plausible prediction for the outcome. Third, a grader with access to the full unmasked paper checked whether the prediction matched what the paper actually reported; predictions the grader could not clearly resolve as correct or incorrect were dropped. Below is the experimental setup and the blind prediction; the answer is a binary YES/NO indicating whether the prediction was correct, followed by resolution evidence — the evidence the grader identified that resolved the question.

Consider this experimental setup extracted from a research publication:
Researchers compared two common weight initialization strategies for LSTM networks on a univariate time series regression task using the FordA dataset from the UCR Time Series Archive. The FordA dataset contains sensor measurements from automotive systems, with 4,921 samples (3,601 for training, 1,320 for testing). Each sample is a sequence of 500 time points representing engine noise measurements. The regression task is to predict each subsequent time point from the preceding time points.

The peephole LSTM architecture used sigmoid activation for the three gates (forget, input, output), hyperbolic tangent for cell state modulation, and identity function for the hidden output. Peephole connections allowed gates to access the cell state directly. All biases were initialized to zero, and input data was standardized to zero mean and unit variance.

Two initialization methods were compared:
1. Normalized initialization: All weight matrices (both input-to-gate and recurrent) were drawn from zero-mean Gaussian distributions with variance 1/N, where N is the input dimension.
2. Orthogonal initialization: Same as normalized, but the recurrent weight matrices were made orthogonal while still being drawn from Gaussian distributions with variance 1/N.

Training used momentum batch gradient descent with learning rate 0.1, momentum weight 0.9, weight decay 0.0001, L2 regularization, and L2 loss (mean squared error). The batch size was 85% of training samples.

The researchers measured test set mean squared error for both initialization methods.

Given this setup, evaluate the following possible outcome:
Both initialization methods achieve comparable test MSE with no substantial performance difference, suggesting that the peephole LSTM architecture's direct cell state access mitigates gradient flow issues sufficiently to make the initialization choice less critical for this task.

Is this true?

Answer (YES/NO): YES